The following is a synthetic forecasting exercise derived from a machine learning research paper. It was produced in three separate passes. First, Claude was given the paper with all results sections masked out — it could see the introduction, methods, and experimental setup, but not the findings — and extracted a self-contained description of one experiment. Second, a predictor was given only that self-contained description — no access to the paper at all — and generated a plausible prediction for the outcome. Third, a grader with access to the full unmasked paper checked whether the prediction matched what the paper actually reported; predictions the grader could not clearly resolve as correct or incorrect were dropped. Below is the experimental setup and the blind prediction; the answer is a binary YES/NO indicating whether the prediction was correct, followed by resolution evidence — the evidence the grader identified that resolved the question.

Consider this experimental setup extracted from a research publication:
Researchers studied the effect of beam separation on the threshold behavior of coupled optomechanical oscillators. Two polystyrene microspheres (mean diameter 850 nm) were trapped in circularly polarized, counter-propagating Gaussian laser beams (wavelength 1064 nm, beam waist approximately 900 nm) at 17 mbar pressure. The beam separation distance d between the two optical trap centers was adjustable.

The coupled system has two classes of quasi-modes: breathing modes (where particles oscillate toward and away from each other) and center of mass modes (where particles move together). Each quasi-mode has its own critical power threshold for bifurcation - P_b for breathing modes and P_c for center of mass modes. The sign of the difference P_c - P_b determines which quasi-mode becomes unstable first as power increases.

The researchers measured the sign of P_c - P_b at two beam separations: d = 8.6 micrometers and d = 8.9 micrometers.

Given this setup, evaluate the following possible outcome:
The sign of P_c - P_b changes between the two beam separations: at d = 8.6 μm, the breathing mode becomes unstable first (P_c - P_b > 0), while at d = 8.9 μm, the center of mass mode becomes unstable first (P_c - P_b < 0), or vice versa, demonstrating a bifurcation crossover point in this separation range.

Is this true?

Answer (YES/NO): YES